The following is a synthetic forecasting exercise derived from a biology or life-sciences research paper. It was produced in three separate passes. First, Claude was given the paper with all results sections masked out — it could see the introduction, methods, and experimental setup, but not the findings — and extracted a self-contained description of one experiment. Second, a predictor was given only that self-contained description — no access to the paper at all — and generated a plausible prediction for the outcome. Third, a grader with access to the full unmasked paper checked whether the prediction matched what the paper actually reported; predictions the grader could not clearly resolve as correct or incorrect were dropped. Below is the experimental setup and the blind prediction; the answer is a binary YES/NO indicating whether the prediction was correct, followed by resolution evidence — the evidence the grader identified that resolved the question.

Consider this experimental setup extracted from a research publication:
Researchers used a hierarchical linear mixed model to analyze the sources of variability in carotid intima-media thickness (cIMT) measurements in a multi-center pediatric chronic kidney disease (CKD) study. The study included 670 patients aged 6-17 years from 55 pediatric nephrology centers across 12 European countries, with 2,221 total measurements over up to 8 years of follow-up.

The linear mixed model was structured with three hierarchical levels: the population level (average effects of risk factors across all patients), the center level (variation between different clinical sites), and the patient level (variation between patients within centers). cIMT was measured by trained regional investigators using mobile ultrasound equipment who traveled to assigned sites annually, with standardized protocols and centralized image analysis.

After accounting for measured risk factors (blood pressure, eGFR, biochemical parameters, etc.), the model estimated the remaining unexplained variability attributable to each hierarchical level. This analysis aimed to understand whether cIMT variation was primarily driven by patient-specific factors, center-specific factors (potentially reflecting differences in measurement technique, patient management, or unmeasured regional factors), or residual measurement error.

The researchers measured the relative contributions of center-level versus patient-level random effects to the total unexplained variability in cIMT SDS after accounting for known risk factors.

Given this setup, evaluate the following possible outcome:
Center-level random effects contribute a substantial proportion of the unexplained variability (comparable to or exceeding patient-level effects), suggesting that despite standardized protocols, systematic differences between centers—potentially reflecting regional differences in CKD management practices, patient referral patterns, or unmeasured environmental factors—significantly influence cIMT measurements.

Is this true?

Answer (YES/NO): NO